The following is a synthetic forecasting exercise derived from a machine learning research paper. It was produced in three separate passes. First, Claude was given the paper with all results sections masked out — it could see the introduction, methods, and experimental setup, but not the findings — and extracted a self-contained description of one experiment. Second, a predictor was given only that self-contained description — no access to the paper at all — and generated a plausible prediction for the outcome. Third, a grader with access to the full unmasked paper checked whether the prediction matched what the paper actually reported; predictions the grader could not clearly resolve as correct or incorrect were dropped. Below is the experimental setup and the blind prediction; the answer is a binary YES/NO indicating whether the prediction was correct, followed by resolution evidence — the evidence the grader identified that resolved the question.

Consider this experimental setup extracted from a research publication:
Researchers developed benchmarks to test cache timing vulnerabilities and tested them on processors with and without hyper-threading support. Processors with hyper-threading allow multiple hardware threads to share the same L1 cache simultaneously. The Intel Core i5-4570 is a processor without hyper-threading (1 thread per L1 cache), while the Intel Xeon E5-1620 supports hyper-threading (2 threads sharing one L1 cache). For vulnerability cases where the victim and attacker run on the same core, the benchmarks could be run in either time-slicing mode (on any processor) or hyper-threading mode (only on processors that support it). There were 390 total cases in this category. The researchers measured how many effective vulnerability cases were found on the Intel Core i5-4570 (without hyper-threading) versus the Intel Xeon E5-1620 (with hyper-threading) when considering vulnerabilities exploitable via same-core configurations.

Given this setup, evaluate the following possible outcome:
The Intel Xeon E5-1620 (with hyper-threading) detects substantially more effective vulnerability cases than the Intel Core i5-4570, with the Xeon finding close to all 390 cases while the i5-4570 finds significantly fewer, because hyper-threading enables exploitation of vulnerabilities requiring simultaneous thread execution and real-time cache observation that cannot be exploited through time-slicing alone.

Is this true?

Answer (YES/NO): NO